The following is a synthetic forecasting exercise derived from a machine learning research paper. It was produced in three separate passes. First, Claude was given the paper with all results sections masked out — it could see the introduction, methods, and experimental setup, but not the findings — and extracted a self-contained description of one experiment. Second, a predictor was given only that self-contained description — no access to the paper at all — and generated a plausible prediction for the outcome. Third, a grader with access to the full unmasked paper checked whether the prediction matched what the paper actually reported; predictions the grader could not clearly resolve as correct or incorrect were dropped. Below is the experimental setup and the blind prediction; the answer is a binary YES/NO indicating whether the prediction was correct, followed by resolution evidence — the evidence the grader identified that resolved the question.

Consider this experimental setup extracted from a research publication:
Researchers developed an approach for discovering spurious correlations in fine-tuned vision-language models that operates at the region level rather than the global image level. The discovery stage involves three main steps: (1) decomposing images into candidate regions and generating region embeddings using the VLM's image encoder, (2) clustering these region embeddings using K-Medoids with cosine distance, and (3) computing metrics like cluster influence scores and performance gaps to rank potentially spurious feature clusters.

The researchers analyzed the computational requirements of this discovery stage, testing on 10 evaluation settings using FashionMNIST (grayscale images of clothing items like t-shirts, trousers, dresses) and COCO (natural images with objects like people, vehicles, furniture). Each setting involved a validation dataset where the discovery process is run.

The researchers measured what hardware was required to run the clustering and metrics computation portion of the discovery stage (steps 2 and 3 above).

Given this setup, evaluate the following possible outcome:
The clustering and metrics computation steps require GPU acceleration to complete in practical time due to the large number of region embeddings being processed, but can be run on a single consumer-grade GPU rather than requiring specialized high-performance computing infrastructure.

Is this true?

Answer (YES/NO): NO